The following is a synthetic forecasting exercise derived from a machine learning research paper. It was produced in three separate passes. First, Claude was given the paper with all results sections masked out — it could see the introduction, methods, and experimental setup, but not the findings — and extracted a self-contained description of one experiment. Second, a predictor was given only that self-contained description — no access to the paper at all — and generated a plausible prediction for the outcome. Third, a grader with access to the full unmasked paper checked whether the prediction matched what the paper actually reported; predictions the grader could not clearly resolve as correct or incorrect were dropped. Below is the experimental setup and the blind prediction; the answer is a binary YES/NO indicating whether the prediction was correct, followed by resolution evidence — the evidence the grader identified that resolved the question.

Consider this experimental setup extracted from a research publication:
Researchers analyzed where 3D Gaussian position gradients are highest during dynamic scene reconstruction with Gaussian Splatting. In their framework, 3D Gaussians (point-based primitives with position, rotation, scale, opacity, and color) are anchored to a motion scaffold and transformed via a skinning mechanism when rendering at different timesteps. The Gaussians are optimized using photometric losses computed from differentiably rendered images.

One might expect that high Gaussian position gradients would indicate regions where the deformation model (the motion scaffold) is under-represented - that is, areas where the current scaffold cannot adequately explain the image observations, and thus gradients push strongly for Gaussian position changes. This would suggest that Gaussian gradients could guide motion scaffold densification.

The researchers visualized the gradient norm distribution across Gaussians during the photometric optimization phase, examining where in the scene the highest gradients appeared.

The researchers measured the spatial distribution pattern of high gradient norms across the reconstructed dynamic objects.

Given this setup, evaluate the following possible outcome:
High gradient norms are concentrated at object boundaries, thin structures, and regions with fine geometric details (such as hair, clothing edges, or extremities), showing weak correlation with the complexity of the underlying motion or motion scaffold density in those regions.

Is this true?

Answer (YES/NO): YES